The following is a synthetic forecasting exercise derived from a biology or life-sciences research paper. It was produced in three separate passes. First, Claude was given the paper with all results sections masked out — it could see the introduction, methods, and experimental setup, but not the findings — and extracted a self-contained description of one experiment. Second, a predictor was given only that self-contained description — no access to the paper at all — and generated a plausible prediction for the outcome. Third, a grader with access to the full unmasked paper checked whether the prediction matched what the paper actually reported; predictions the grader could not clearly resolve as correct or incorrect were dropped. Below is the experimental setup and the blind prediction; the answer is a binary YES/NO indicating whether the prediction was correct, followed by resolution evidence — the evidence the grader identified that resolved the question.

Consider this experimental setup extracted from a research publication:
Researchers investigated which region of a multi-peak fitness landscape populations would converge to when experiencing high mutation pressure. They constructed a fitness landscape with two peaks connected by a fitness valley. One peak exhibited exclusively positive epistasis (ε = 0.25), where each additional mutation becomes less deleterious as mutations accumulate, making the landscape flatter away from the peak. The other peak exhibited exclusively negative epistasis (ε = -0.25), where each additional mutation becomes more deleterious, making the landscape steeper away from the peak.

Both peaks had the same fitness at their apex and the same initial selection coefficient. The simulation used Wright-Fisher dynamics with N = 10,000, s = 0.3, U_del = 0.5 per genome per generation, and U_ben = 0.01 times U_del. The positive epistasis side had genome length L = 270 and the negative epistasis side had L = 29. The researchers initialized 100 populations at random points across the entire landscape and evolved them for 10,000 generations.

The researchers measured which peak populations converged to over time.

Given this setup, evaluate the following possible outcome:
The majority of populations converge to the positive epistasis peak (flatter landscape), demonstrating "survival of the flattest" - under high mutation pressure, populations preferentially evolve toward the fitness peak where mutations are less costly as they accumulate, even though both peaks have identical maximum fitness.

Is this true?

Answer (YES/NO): NO